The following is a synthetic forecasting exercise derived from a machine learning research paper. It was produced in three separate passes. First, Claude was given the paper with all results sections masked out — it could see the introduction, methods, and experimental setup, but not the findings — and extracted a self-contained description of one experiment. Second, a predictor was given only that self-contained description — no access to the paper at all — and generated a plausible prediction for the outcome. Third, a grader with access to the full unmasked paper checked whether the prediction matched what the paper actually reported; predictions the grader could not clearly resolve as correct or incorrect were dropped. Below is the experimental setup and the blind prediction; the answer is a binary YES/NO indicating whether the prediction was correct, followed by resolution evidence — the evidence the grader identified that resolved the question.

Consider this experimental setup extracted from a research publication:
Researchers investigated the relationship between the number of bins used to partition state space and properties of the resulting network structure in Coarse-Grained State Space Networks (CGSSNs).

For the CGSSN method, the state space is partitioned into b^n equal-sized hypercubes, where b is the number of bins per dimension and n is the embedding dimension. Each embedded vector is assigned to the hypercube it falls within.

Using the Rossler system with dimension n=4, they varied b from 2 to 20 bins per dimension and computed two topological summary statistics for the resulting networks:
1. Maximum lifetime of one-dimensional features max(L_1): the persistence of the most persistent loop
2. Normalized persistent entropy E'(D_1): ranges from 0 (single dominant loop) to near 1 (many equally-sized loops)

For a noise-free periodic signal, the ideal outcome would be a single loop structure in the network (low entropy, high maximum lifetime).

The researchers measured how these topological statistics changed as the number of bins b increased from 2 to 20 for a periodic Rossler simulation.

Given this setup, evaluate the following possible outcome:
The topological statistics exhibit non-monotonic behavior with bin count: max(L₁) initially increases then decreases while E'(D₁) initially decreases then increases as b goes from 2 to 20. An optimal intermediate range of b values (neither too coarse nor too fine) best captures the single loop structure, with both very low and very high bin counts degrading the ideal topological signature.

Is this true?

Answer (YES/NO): NO